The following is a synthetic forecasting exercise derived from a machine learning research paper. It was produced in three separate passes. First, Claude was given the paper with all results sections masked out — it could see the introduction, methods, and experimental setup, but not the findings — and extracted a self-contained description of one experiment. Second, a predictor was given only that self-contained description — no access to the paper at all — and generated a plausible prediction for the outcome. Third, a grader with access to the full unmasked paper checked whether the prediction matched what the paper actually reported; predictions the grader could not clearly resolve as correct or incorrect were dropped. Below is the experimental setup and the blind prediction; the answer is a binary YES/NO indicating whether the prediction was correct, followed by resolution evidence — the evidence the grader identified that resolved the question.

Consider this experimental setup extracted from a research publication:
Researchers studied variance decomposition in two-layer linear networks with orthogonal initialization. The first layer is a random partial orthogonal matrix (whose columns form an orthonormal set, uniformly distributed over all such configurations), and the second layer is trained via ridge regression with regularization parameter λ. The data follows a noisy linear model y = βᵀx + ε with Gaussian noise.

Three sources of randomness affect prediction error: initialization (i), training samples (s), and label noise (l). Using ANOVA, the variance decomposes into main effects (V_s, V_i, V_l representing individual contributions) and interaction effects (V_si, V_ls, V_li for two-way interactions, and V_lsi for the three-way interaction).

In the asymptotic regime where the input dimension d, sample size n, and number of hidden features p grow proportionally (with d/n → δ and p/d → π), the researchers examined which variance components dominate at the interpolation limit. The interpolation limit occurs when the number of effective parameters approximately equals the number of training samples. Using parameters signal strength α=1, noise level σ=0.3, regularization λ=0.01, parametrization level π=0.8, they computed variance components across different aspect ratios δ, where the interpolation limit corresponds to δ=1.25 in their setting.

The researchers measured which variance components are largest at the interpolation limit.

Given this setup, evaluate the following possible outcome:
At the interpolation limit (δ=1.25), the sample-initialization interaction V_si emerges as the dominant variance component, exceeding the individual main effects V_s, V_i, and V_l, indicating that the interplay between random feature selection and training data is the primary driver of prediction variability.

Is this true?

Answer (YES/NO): YES